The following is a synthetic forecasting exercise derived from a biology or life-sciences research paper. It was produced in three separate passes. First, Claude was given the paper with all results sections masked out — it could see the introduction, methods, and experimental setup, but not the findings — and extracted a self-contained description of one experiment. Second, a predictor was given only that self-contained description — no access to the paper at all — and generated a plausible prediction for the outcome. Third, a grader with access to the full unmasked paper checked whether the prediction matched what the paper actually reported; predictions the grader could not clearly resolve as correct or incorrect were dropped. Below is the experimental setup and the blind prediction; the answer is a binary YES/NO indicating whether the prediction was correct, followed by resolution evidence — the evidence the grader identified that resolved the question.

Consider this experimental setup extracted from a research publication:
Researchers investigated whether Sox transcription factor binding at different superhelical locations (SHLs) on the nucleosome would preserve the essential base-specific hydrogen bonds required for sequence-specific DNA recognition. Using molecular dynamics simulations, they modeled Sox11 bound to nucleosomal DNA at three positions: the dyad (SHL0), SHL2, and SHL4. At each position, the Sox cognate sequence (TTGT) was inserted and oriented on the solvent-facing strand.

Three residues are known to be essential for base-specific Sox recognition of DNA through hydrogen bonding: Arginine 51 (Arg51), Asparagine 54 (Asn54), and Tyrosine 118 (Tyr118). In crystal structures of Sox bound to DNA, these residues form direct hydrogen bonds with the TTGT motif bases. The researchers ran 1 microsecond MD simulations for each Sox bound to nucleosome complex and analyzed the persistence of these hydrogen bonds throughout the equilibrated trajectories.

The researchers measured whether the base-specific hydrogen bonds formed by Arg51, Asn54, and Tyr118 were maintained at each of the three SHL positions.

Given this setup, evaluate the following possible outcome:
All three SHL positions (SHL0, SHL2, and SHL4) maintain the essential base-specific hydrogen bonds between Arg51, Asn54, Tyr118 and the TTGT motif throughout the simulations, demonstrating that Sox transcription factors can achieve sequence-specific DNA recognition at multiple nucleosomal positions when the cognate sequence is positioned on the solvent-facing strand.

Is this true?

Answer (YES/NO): NO